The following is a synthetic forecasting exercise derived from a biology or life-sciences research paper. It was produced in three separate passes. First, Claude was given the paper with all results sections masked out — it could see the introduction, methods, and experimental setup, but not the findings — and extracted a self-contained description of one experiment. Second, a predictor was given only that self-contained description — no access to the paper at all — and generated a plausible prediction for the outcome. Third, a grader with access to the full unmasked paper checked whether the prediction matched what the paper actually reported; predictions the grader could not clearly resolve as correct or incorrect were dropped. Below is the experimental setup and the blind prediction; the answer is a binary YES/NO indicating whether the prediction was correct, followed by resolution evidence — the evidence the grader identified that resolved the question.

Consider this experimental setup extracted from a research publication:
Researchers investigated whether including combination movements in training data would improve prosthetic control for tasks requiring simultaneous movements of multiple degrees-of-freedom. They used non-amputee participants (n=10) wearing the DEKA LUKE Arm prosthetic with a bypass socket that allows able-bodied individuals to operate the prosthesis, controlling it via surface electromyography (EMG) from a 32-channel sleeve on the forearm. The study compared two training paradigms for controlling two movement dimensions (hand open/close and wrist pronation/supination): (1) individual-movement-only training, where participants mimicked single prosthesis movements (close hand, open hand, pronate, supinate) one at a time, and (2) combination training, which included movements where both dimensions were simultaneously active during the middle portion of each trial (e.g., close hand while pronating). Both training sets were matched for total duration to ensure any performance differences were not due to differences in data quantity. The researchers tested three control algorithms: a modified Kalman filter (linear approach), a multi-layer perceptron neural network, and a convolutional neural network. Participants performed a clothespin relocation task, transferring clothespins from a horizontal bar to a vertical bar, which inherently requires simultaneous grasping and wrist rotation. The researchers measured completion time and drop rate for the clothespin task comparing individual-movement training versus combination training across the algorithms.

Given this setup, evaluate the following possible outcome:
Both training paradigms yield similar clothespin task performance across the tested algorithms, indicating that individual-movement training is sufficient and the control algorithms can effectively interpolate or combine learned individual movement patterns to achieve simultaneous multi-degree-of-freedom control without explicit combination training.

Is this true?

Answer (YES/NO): NO